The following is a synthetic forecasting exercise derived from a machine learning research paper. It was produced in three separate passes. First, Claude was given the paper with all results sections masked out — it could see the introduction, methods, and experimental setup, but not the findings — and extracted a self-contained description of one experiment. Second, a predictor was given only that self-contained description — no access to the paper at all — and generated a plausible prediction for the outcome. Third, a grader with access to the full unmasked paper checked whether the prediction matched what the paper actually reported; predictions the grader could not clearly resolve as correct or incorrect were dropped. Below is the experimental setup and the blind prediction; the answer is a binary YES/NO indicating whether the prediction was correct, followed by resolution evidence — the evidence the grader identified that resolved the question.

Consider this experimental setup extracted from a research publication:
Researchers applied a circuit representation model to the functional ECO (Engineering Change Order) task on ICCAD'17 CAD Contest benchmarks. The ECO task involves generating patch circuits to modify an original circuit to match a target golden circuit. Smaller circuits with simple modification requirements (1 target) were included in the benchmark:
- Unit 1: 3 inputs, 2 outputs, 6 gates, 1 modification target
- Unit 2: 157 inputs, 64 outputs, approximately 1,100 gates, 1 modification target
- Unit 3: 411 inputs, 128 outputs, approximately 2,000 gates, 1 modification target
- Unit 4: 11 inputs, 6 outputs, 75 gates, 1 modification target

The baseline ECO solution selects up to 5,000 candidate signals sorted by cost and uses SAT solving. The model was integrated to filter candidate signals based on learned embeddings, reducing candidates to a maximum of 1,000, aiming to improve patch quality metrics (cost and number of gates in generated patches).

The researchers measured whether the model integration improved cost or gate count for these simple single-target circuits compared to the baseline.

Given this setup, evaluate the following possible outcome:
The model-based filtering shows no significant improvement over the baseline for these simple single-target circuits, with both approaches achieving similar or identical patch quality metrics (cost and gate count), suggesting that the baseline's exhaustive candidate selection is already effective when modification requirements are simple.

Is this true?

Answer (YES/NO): NO